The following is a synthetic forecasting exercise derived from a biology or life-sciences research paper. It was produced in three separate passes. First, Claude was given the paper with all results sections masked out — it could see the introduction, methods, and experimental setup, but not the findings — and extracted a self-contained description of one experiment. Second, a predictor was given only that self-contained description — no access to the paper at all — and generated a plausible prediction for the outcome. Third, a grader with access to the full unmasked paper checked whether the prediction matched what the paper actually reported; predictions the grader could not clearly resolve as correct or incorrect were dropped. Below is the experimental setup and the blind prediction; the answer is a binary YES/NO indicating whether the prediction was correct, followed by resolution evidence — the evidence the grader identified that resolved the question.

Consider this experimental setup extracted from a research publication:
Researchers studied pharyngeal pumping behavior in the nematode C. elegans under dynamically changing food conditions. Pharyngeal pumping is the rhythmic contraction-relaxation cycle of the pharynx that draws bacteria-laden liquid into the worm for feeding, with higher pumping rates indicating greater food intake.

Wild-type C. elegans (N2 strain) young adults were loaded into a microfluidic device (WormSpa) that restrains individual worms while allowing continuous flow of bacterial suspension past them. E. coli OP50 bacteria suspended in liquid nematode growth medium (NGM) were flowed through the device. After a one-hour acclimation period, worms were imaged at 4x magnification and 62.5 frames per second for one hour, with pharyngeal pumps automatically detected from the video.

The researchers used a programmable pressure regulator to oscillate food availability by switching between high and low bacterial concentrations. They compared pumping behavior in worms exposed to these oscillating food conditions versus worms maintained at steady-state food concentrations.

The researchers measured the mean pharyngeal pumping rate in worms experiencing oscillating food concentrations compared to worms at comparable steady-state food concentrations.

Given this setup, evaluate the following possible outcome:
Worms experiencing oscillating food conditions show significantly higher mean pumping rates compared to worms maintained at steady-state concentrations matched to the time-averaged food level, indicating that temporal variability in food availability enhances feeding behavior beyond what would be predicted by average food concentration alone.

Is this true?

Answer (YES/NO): NO